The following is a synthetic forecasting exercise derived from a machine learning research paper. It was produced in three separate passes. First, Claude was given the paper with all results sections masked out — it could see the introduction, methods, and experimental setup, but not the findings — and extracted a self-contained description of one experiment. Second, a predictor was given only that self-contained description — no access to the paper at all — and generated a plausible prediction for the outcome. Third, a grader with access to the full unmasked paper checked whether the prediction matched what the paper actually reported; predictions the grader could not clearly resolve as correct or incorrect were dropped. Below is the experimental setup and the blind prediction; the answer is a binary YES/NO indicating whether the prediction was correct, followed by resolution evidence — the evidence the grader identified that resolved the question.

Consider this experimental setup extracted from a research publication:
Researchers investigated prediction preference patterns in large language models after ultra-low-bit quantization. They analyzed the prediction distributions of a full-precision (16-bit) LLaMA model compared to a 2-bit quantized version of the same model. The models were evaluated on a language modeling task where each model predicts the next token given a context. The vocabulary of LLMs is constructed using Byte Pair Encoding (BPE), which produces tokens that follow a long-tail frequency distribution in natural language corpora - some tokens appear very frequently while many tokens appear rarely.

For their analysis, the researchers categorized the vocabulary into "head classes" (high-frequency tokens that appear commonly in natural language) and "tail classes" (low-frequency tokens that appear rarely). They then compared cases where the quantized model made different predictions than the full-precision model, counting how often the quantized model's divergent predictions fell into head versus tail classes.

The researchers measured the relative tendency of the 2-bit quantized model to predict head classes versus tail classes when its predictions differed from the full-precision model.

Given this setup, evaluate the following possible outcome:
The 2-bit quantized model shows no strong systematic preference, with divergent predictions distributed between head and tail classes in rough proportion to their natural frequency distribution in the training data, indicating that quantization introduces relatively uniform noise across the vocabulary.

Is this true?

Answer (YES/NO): NO